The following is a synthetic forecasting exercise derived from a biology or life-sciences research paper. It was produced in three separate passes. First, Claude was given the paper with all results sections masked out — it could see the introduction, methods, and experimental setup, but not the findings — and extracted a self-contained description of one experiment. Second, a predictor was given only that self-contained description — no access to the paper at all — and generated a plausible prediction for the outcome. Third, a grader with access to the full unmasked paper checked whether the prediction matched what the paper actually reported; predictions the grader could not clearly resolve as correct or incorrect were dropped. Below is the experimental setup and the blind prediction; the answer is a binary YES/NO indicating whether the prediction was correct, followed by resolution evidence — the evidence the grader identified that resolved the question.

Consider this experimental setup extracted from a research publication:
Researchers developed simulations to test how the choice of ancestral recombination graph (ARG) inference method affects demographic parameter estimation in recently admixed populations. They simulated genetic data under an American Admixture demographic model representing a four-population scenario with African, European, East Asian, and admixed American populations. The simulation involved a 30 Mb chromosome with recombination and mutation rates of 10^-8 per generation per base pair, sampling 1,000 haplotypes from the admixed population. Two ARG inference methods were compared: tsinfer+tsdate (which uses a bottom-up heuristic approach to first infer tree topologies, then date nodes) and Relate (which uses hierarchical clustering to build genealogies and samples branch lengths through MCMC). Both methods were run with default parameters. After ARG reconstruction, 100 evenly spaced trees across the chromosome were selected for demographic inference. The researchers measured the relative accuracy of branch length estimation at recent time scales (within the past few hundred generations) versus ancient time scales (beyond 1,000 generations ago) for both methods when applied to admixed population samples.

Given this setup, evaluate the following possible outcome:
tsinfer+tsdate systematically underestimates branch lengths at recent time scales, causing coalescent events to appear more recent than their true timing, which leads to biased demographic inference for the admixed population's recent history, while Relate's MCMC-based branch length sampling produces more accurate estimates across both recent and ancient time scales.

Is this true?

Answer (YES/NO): NO